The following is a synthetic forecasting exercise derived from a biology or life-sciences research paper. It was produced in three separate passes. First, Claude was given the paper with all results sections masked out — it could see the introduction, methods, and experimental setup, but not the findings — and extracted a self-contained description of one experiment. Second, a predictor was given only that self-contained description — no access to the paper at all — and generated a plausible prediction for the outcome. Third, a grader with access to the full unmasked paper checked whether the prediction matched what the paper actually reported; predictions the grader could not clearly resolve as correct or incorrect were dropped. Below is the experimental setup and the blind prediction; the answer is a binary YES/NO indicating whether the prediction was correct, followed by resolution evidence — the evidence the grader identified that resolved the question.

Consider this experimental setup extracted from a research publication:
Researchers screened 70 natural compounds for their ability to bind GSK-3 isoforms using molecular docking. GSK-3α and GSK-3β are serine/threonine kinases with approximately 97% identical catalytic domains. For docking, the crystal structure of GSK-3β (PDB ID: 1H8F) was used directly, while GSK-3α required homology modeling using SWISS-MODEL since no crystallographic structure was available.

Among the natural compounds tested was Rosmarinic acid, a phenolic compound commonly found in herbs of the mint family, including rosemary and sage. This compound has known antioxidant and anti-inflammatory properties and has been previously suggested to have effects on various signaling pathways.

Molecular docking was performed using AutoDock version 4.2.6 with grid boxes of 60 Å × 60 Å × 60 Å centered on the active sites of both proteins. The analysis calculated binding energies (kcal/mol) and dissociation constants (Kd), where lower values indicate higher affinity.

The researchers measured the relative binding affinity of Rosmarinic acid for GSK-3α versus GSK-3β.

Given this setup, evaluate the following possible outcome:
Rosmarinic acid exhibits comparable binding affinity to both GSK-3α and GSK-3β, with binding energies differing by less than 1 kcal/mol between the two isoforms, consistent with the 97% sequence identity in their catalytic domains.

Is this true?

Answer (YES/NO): NO